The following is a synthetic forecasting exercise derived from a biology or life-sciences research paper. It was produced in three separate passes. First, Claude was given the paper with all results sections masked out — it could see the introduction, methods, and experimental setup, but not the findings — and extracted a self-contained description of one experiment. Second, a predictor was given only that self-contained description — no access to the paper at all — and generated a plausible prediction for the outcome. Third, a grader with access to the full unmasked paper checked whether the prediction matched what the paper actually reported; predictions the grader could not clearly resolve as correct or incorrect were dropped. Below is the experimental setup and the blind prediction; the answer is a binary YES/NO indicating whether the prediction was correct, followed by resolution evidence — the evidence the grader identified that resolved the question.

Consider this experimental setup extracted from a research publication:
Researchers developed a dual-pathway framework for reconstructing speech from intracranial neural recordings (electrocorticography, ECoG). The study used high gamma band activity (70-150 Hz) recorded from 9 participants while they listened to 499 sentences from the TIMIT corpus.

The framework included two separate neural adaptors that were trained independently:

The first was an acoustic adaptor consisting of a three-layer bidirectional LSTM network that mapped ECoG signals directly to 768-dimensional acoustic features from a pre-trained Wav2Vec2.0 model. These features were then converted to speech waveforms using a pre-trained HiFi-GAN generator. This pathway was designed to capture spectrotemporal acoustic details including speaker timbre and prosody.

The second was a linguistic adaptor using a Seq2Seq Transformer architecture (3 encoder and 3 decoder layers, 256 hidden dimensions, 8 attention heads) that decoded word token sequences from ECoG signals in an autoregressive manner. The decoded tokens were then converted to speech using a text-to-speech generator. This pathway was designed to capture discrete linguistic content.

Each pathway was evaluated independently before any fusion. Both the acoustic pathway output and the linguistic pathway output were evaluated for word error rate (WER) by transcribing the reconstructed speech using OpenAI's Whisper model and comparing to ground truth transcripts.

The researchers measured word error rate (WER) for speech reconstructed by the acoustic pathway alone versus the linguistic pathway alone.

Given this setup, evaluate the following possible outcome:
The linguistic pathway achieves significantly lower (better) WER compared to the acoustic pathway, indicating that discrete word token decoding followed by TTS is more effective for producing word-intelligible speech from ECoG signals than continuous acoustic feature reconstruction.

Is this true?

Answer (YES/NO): YES